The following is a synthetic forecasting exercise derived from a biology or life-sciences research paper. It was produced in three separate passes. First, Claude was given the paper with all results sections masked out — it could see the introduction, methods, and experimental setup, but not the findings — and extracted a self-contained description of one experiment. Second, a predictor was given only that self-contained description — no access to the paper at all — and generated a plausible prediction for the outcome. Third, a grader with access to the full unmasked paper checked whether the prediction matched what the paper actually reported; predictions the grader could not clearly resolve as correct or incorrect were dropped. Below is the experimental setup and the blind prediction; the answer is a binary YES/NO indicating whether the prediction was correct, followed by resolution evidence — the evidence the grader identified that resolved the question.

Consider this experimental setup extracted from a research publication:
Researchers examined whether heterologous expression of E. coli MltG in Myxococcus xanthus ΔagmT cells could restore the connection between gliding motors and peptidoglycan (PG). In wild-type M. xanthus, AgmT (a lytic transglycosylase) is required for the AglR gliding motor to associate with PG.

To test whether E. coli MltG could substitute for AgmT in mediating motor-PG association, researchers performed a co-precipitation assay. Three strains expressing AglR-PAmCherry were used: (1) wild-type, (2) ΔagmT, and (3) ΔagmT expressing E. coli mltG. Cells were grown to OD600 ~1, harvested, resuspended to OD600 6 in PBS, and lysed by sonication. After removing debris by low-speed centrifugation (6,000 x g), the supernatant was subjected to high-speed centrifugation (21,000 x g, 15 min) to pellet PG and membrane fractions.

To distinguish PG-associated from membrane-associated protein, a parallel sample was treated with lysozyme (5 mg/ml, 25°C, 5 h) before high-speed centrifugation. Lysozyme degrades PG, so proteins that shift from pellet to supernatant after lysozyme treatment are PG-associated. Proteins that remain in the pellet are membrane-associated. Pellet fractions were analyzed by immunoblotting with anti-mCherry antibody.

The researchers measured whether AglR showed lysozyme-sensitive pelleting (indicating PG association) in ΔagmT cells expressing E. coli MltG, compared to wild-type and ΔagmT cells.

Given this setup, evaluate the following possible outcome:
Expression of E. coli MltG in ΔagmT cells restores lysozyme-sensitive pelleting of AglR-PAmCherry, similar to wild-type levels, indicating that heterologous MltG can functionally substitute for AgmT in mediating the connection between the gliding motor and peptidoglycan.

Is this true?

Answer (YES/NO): YES